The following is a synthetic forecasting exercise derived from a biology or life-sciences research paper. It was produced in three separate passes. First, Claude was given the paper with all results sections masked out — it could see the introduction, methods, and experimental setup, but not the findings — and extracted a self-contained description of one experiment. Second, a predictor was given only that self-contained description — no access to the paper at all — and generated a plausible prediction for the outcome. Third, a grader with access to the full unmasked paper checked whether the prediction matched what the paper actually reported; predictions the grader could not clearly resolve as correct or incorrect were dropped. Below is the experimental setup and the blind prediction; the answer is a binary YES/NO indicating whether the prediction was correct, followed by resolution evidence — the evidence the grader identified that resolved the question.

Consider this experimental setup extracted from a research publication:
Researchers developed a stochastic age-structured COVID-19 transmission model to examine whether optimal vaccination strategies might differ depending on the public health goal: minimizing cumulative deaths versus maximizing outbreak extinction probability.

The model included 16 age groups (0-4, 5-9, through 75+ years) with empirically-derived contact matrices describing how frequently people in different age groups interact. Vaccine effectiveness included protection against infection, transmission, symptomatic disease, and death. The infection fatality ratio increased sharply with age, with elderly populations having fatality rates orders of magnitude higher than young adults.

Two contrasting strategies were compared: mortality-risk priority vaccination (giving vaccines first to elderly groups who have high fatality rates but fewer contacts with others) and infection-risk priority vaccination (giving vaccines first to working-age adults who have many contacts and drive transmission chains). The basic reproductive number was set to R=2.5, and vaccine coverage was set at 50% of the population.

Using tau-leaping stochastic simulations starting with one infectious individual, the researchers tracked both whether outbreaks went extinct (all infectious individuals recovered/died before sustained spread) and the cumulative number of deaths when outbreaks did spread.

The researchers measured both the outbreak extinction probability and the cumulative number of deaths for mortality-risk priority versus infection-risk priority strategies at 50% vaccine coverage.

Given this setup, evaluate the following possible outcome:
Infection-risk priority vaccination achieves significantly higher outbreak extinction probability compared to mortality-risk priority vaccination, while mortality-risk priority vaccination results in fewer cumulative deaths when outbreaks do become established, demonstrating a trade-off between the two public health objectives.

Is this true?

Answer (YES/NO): YES